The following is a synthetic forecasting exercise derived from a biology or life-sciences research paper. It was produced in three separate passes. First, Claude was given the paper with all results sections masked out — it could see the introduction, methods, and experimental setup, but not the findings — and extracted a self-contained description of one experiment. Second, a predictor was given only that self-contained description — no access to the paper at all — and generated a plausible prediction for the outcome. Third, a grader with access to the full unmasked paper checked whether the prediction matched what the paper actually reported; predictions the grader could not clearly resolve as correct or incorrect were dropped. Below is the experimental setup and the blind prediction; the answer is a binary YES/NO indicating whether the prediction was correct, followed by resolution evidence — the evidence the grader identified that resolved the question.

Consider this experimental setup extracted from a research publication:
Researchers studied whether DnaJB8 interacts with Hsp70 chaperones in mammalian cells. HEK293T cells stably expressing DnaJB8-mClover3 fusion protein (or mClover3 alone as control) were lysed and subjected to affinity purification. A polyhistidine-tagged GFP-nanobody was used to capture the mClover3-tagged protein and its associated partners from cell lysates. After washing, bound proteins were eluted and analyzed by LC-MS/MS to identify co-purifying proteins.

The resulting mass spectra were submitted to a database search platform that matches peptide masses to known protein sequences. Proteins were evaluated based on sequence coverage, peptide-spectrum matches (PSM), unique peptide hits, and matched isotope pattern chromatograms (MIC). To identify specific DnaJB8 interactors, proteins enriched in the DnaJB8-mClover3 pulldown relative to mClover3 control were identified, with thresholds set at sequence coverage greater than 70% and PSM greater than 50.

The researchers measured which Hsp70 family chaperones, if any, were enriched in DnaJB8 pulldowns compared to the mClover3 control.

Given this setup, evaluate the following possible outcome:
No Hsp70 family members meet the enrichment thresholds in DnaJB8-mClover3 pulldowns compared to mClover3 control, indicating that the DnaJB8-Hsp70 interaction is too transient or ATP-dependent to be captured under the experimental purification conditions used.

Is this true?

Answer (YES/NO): NO